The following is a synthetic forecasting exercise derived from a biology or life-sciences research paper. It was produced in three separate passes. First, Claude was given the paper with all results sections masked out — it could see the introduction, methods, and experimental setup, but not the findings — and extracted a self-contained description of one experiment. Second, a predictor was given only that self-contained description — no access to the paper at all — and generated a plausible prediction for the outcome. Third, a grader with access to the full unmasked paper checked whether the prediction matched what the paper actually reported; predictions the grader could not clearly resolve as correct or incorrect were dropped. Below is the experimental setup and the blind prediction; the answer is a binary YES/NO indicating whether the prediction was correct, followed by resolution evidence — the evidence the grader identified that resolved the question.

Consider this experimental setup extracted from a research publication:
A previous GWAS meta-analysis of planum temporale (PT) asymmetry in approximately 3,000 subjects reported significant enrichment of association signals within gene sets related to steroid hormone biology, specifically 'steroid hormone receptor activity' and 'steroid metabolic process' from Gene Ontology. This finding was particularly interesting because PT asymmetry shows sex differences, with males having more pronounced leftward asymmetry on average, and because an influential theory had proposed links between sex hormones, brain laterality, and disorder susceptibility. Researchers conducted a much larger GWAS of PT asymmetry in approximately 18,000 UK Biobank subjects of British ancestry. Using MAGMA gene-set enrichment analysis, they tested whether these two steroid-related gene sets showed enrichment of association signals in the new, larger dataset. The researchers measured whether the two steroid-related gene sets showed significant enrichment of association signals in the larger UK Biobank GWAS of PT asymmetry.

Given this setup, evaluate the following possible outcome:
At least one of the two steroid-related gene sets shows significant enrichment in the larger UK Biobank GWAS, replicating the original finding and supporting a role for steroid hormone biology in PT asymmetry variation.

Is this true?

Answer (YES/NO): NO